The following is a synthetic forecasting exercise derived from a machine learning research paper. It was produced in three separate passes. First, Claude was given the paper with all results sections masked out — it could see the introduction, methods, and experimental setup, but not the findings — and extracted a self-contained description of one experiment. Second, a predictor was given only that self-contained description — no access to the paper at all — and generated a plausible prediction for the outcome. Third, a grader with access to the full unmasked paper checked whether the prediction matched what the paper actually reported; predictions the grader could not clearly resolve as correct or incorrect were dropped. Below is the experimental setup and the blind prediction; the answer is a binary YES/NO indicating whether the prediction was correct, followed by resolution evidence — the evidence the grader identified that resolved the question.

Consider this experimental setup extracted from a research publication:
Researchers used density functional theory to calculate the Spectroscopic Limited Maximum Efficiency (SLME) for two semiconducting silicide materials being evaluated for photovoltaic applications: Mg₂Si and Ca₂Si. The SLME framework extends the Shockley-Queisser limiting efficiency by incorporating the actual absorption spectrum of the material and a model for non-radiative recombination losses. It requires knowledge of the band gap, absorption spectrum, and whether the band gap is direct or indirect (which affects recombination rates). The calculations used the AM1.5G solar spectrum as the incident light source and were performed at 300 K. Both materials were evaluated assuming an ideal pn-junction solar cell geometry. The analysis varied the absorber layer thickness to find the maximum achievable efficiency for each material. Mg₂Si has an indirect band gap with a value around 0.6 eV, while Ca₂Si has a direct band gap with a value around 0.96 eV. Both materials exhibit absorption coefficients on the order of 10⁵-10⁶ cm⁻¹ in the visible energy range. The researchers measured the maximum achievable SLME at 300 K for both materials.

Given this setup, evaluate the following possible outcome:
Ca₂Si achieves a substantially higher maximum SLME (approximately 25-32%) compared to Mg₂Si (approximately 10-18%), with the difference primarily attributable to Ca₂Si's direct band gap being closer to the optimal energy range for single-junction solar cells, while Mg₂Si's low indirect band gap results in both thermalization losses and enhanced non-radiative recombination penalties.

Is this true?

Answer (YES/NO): NO